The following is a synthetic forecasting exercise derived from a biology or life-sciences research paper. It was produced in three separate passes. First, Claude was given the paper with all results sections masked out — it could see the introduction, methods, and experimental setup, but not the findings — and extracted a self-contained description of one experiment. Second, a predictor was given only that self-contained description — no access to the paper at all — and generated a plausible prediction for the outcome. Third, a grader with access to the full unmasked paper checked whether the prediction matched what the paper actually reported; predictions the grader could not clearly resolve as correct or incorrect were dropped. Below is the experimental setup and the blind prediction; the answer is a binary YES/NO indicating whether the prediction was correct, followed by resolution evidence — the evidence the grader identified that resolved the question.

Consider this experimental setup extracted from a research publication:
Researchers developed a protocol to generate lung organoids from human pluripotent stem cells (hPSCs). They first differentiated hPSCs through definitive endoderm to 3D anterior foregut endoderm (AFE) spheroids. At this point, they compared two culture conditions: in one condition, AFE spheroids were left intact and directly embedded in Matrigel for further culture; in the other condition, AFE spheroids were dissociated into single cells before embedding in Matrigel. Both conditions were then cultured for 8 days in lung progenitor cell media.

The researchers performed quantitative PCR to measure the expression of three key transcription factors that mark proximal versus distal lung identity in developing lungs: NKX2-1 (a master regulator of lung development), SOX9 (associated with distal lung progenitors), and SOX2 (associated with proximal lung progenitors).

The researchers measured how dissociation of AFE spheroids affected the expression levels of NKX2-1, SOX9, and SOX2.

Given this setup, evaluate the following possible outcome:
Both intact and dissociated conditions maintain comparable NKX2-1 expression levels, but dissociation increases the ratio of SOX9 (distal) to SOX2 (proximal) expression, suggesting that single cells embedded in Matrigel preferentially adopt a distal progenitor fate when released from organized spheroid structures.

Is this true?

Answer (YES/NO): NO